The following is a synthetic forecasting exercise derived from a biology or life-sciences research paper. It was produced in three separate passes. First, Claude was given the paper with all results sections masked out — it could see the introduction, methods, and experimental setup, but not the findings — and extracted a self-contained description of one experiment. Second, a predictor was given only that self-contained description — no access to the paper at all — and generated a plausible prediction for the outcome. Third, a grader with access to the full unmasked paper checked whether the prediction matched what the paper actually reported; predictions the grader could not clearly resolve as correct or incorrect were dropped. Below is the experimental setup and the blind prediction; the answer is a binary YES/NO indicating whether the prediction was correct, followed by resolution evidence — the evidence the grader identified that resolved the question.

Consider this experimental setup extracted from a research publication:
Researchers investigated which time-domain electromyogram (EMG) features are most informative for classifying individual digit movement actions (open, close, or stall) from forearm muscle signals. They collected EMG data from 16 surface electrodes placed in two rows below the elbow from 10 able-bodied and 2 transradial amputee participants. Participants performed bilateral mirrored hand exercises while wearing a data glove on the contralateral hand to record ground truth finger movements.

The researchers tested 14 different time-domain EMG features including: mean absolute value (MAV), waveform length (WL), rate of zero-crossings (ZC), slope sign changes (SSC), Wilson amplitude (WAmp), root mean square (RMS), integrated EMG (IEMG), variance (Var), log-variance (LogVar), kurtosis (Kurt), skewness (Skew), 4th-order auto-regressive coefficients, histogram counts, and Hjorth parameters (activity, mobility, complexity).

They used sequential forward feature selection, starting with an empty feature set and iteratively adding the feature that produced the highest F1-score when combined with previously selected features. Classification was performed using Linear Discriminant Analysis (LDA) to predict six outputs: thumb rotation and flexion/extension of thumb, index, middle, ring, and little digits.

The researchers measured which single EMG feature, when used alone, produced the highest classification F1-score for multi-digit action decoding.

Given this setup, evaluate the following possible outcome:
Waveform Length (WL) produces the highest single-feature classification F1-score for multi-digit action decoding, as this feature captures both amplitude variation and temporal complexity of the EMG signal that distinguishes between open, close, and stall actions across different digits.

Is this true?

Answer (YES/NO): NO